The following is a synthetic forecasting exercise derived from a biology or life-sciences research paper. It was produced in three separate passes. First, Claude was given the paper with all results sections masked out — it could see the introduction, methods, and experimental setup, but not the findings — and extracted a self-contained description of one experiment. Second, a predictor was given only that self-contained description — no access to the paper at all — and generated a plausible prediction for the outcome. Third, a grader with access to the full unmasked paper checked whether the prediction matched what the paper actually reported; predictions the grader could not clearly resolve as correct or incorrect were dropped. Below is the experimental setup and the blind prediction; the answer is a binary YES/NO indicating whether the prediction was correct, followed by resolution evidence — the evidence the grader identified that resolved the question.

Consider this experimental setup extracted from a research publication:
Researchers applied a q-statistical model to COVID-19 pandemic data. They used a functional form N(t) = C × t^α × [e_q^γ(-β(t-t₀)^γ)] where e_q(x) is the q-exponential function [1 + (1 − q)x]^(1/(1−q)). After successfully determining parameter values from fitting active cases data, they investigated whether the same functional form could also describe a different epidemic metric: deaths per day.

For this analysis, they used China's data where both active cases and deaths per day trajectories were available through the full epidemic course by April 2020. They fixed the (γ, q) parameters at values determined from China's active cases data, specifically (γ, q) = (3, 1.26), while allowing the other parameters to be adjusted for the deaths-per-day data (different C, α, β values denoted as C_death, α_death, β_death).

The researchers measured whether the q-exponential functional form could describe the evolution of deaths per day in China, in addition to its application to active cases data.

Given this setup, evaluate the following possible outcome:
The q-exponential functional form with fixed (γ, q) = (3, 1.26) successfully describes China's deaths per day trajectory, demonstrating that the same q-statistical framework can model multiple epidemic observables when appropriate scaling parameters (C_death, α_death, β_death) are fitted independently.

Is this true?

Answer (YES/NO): YES